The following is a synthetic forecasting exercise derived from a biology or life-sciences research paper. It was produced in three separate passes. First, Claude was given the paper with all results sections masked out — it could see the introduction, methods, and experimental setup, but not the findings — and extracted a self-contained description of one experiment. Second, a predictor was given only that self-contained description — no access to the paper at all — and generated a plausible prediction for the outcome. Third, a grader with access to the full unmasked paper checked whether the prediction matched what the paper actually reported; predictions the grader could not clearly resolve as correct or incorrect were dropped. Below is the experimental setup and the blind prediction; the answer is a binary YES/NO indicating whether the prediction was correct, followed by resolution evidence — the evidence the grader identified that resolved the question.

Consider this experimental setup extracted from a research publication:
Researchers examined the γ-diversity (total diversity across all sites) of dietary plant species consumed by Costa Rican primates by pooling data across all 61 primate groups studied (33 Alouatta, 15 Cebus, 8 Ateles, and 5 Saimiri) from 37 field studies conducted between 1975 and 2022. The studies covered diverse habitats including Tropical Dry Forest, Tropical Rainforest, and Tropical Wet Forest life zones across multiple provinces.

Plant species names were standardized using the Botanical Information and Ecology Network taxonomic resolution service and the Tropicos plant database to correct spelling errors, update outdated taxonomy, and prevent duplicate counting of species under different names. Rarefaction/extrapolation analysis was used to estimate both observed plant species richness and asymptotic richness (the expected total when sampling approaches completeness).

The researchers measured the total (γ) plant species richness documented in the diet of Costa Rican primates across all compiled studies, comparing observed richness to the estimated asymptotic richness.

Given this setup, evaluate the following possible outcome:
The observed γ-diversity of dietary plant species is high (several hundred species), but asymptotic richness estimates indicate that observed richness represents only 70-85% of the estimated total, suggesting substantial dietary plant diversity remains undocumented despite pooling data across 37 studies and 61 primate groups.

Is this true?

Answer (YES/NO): NO